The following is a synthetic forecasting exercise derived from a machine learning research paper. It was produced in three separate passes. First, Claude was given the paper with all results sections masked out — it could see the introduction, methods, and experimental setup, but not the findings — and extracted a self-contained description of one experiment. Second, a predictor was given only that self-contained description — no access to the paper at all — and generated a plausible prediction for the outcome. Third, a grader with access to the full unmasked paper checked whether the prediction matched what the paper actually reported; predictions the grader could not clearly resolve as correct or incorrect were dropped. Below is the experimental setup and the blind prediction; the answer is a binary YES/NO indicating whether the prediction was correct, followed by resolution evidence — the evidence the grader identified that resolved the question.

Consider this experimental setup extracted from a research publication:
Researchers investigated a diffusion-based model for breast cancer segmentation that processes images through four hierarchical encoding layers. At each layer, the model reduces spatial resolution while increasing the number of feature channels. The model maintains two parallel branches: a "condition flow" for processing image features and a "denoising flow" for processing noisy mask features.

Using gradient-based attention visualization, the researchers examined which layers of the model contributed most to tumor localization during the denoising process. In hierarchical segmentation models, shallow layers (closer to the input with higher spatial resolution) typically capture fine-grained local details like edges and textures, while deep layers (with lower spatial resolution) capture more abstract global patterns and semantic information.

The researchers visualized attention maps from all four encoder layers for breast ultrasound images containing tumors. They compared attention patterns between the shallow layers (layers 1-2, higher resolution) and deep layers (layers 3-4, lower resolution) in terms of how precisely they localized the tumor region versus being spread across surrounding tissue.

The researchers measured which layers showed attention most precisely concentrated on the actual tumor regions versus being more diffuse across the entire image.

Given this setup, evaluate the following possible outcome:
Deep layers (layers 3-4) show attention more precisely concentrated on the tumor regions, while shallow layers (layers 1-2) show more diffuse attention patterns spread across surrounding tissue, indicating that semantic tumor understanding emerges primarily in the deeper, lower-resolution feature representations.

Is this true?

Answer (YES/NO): NO